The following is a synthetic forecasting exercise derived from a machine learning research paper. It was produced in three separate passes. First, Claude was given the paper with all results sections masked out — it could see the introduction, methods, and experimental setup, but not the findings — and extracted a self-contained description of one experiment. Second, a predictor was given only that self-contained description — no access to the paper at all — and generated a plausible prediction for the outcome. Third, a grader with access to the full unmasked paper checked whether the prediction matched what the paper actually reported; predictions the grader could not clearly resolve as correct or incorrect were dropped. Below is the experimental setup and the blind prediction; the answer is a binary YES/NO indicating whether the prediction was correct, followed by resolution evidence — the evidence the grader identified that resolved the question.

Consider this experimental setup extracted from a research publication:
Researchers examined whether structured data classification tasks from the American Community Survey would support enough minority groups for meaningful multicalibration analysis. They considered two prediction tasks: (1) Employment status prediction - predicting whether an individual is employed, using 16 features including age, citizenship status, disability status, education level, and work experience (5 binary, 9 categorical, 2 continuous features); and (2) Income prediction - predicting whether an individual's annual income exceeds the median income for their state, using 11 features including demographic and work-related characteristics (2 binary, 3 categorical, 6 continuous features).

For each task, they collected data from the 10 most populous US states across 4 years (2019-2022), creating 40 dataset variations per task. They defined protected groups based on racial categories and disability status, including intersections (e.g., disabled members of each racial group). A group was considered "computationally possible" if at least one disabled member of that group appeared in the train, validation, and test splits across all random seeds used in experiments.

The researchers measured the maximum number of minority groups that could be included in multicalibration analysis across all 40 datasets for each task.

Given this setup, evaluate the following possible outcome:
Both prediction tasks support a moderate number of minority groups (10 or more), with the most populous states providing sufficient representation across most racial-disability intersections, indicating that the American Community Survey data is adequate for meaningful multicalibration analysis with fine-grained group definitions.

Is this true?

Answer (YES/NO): NO